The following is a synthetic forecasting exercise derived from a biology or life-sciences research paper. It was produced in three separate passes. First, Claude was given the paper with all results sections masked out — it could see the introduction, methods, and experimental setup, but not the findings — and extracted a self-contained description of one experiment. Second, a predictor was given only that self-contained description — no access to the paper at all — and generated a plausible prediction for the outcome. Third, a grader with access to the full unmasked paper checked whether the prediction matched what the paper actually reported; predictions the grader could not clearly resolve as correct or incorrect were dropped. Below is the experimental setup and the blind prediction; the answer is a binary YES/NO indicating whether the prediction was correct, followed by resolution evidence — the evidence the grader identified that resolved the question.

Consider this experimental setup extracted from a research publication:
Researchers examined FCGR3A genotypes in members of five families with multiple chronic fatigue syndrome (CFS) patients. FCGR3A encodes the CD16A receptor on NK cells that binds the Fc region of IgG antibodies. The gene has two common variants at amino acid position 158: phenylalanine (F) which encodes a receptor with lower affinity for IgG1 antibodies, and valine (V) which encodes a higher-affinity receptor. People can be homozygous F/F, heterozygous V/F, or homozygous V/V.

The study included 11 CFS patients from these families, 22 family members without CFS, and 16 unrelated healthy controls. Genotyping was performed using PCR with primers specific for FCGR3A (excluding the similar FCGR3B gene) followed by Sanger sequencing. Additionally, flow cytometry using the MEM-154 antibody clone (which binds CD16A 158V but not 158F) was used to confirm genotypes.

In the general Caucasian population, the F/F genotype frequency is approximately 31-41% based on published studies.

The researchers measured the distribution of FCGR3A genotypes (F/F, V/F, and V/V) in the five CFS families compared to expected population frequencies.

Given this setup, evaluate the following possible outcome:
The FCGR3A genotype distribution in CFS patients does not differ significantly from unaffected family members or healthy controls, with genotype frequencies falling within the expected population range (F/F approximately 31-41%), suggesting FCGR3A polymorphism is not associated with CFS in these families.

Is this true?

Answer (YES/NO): NO